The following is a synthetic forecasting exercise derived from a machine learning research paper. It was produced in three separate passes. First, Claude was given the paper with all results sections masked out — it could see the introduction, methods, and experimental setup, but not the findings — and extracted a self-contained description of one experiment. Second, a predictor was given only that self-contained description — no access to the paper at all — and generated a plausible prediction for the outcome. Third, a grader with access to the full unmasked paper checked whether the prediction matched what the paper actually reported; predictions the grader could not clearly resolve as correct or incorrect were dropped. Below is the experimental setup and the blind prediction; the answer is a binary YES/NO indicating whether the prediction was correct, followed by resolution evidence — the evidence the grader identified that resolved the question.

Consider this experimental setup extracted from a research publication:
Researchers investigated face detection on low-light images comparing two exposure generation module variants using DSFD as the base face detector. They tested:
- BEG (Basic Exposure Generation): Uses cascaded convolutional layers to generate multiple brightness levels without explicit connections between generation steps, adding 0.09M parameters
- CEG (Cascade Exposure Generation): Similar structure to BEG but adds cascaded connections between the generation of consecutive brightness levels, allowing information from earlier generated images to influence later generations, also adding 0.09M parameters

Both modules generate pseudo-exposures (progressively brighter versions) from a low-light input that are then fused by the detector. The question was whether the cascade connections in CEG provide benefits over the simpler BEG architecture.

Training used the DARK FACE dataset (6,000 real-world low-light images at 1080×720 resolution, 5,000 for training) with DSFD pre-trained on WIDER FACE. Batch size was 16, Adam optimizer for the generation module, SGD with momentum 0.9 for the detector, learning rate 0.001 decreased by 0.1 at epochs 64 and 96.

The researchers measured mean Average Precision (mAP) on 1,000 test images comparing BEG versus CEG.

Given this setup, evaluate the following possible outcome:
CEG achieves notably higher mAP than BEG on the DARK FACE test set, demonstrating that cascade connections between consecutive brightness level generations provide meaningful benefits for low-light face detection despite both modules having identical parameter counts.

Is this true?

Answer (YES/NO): NO